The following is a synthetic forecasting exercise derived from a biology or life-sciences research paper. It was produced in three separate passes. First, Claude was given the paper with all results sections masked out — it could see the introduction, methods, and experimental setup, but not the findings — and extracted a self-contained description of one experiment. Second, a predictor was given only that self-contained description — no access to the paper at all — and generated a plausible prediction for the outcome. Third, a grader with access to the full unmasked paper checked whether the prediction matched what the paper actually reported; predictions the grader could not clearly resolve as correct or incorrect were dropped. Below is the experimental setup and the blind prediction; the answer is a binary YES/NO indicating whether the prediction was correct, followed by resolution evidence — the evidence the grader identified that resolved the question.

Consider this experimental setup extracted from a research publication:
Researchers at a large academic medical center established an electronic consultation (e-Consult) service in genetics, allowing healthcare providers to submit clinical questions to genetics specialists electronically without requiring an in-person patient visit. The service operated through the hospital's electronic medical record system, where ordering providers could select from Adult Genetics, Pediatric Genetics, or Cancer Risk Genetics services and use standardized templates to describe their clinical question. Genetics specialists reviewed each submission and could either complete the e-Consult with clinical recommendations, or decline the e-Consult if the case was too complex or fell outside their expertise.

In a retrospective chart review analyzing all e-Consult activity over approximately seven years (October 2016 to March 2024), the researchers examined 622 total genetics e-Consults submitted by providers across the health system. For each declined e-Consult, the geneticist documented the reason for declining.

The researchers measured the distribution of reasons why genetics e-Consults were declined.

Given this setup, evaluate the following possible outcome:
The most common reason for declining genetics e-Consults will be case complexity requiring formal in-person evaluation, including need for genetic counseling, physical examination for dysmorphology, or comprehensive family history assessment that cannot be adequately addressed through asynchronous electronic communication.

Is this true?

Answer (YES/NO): YES